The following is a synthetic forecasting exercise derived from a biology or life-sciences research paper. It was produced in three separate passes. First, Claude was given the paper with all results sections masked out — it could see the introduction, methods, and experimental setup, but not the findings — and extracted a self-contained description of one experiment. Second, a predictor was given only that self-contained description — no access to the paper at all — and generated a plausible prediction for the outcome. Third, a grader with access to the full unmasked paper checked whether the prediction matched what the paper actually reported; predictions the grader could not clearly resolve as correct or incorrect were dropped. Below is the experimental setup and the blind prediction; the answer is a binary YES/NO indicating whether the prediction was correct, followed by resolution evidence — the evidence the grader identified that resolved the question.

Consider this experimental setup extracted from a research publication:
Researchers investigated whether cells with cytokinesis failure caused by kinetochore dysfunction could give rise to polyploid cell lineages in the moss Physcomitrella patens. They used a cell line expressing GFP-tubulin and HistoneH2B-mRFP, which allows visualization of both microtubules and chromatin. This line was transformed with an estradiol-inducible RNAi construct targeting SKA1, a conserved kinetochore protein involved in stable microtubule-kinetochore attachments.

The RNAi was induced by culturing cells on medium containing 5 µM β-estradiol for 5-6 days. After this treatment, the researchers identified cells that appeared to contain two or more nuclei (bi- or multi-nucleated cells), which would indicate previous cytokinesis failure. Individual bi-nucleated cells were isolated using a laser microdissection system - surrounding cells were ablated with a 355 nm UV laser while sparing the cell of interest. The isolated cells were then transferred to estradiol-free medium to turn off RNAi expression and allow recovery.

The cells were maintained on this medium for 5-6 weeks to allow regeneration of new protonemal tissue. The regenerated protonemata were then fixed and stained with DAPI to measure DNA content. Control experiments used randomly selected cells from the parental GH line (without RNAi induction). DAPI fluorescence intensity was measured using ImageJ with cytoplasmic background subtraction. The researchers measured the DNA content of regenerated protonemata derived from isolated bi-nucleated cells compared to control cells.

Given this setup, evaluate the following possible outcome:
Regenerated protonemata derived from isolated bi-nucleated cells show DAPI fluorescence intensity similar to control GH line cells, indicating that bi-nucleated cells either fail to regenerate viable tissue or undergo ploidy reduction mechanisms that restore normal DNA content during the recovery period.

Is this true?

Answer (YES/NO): NO